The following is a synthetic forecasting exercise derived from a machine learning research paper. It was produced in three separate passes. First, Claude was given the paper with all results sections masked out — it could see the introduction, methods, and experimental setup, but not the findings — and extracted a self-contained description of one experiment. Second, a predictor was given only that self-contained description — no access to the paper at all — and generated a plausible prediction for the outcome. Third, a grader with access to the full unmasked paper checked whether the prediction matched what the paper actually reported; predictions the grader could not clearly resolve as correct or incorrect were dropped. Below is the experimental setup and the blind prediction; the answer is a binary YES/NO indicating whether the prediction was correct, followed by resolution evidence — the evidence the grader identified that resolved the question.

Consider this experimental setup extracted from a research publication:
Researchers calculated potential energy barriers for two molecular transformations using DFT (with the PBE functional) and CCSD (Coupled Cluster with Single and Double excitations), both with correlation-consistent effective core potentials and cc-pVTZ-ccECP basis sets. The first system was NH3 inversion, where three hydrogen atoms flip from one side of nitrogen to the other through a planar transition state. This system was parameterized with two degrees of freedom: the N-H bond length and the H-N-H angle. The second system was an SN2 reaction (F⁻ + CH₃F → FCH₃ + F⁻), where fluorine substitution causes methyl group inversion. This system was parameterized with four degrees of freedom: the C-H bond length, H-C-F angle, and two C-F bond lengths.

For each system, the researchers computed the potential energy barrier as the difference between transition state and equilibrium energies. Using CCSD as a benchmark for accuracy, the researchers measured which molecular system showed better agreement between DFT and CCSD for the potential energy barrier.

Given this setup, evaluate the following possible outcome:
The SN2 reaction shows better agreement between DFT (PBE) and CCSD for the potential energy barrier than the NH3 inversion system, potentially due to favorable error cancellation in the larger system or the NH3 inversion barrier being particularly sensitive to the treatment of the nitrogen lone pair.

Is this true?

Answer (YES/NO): NO